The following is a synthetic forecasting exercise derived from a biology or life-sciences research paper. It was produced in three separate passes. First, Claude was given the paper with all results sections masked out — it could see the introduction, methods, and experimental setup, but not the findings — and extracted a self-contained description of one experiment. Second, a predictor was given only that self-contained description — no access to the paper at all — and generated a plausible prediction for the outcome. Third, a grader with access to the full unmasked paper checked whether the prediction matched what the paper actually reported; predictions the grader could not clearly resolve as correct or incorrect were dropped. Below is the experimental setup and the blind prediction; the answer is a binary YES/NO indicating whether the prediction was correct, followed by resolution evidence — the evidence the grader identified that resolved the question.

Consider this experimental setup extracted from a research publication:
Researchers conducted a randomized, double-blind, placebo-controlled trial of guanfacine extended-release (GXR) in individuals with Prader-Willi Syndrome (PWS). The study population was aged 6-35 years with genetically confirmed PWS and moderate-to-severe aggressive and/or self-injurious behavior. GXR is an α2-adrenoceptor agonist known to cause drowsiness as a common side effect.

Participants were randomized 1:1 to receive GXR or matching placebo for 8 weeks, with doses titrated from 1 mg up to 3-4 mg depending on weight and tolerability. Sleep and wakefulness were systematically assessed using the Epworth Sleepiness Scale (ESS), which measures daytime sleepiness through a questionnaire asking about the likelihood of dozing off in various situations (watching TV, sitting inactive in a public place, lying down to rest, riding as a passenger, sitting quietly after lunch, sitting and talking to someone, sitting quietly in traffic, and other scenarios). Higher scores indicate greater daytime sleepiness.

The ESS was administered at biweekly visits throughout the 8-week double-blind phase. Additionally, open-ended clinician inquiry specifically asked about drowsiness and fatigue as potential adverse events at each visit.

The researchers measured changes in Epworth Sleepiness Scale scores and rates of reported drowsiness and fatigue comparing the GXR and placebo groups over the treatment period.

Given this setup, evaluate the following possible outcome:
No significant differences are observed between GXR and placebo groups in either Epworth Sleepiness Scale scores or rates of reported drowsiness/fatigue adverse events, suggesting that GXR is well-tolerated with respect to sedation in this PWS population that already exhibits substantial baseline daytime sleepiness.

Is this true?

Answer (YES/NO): NO